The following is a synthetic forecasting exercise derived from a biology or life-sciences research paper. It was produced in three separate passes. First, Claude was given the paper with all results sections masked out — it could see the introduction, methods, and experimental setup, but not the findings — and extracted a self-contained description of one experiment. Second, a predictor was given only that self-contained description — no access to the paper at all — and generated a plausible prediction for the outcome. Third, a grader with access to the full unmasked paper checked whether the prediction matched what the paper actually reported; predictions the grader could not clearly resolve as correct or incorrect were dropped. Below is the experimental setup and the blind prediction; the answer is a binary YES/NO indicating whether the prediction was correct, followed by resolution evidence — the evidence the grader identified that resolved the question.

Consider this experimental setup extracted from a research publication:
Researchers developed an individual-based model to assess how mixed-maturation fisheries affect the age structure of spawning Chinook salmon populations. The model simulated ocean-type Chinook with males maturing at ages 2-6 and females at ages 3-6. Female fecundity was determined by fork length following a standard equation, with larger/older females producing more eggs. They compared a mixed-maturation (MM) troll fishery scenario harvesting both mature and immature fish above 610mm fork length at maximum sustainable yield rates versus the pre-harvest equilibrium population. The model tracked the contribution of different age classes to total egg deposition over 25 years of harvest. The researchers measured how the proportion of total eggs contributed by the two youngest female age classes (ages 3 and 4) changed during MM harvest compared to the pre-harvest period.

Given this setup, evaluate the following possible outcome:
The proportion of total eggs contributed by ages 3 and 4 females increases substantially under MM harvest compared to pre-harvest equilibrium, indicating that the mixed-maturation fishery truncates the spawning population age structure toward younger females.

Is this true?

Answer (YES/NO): YES